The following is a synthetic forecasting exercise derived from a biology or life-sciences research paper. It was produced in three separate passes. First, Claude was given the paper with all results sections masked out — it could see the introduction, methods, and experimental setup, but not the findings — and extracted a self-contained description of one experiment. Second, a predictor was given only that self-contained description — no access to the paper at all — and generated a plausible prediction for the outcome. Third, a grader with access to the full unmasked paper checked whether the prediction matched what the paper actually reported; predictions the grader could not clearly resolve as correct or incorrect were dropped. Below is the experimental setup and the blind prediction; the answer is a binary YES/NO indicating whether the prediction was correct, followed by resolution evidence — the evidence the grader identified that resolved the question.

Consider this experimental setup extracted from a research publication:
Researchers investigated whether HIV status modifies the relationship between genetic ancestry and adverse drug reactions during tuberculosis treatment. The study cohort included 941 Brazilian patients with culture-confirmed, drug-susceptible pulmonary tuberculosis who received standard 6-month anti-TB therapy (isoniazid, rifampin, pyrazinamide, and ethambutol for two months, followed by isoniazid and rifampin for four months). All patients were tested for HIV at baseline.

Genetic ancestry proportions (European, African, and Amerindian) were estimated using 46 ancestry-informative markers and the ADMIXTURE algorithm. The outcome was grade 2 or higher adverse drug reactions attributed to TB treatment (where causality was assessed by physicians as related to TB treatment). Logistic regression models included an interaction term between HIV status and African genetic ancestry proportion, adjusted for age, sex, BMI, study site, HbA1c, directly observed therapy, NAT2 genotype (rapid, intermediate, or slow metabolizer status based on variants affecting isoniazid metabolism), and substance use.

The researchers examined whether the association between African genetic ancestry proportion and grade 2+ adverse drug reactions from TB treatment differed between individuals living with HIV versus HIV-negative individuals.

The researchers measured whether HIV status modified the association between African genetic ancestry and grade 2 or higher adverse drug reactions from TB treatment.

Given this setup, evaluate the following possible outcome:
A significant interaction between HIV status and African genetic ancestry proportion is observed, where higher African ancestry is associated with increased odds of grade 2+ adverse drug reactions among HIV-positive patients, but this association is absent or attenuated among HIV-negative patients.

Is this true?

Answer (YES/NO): NO